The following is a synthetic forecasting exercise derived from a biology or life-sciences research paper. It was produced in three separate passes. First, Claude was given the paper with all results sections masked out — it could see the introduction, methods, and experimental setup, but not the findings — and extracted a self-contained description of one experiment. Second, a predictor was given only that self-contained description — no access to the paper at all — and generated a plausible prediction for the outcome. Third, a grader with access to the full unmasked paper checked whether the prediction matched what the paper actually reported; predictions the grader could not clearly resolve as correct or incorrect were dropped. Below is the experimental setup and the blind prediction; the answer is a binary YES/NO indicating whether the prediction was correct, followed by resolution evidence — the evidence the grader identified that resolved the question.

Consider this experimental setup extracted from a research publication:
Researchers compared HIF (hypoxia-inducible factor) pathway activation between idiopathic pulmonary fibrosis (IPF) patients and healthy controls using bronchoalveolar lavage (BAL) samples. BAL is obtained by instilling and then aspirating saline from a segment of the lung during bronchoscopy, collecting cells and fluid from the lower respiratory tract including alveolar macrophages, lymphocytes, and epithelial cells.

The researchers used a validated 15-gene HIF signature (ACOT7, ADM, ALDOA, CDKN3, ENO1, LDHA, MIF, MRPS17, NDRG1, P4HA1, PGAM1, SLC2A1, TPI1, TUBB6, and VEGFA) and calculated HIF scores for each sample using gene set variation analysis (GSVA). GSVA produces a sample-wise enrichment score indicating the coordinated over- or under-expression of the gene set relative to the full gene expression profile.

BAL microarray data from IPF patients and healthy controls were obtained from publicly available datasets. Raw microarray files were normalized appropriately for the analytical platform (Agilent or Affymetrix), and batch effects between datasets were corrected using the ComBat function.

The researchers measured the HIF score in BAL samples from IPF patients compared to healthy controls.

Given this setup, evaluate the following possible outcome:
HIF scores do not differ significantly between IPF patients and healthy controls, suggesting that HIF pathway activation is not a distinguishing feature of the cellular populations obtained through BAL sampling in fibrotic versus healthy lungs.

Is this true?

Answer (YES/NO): NO